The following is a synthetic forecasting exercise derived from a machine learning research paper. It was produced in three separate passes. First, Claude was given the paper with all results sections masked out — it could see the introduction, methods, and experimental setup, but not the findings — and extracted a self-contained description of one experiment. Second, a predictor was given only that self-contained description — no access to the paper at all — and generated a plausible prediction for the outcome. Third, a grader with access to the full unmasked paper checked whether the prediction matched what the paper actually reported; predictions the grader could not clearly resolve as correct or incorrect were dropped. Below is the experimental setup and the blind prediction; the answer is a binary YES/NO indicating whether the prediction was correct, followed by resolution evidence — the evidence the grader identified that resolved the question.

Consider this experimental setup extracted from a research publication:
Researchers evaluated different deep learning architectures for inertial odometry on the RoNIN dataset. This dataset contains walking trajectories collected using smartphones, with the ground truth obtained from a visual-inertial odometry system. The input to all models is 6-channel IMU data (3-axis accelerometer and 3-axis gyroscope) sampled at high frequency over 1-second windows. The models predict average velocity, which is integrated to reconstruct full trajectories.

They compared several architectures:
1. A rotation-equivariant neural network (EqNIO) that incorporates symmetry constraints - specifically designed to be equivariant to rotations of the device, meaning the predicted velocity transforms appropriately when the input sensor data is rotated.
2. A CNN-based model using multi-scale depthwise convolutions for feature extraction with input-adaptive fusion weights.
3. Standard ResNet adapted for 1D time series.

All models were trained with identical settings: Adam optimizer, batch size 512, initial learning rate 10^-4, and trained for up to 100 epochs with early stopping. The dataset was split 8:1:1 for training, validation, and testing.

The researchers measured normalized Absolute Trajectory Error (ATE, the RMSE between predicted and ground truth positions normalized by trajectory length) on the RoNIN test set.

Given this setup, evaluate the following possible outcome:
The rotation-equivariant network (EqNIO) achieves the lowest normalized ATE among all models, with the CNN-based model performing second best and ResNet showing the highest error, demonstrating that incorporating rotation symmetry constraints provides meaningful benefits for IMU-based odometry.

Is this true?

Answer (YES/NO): NO